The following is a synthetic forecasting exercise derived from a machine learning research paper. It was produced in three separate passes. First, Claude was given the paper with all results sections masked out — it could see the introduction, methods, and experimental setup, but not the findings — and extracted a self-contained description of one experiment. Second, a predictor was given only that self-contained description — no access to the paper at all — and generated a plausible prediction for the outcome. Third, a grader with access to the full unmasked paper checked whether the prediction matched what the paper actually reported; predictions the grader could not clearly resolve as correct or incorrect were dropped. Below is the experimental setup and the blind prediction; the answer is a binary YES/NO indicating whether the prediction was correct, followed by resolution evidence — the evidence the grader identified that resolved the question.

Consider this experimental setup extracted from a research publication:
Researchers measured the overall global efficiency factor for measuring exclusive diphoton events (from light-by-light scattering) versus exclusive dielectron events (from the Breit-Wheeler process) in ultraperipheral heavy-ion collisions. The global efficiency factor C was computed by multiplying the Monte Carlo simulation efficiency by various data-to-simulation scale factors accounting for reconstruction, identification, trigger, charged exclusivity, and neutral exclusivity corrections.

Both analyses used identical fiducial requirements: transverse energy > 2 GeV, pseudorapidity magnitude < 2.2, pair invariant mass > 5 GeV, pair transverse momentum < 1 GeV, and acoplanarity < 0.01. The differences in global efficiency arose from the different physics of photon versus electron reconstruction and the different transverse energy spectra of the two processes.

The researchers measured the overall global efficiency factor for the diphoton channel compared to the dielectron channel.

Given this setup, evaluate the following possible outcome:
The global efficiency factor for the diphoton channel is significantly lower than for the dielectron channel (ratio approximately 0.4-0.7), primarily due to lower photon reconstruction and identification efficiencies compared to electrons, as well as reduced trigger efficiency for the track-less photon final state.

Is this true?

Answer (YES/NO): NO